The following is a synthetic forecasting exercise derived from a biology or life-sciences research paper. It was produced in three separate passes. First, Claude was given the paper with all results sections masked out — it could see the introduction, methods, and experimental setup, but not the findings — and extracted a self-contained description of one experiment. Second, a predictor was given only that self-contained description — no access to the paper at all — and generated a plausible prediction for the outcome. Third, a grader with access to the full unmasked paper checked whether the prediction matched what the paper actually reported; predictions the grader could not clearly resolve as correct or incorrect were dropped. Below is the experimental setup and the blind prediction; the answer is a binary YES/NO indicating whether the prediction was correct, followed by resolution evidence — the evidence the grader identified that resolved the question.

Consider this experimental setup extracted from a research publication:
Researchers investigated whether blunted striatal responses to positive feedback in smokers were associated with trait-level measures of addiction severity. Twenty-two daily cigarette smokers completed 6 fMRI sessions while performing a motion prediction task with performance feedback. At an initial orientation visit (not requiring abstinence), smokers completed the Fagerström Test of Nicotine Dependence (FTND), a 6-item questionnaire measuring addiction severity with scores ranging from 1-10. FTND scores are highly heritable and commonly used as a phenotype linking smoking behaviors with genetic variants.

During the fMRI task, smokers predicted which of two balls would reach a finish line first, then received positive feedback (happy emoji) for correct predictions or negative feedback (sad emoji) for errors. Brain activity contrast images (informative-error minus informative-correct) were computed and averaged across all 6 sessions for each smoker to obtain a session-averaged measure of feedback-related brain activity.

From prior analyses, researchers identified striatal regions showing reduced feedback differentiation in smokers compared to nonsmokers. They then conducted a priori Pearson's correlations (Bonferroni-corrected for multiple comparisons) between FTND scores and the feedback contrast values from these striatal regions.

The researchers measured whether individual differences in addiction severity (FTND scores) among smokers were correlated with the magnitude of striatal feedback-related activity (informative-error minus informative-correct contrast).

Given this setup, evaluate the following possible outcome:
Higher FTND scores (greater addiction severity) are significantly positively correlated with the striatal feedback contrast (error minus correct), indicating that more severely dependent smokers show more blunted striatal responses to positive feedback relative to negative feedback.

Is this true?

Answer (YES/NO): YES